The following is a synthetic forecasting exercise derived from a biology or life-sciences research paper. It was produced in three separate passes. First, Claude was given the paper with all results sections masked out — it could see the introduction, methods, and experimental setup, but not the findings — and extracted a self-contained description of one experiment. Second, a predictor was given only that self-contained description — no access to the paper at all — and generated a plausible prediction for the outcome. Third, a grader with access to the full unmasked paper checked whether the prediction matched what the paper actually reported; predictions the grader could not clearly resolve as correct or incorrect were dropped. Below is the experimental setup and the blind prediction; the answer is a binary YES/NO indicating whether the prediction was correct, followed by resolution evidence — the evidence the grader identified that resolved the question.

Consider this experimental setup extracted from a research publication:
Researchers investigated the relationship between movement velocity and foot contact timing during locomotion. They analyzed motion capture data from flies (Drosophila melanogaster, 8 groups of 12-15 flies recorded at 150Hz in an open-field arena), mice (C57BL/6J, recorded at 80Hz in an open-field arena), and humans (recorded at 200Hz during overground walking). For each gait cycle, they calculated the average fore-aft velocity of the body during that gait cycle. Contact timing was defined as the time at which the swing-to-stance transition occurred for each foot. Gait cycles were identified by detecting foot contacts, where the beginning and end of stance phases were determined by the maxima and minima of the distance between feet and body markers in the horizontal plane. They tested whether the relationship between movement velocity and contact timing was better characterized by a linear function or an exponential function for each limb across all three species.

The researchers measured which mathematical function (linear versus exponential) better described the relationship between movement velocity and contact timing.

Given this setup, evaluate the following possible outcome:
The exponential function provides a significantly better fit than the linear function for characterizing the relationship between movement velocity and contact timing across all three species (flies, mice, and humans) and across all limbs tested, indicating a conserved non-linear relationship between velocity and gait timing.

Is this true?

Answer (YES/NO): NO